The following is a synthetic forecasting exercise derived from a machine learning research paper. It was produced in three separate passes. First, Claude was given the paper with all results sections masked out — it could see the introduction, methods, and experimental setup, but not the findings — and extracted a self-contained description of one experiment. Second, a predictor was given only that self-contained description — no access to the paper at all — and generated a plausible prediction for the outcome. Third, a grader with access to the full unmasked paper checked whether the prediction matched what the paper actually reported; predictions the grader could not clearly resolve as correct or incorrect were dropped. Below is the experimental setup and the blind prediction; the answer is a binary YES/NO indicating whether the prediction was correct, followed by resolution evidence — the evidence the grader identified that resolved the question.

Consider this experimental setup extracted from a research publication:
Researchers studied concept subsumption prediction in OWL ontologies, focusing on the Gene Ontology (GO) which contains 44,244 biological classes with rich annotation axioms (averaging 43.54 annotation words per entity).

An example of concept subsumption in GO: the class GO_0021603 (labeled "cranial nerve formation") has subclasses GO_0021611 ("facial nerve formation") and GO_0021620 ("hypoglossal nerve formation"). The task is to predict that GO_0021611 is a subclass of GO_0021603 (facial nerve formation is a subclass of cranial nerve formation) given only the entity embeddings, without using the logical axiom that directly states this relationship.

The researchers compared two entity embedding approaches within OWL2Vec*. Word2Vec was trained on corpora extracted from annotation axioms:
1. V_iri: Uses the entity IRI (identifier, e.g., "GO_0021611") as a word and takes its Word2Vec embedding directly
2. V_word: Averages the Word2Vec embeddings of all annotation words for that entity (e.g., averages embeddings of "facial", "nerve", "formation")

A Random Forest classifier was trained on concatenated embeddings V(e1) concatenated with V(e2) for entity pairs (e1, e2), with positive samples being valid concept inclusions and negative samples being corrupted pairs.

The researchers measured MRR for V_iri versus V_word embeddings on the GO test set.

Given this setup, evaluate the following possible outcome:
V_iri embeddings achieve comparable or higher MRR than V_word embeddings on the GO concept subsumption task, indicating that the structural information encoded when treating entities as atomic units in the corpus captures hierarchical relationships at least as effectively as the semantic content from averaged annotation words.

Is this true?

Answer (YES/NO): NO